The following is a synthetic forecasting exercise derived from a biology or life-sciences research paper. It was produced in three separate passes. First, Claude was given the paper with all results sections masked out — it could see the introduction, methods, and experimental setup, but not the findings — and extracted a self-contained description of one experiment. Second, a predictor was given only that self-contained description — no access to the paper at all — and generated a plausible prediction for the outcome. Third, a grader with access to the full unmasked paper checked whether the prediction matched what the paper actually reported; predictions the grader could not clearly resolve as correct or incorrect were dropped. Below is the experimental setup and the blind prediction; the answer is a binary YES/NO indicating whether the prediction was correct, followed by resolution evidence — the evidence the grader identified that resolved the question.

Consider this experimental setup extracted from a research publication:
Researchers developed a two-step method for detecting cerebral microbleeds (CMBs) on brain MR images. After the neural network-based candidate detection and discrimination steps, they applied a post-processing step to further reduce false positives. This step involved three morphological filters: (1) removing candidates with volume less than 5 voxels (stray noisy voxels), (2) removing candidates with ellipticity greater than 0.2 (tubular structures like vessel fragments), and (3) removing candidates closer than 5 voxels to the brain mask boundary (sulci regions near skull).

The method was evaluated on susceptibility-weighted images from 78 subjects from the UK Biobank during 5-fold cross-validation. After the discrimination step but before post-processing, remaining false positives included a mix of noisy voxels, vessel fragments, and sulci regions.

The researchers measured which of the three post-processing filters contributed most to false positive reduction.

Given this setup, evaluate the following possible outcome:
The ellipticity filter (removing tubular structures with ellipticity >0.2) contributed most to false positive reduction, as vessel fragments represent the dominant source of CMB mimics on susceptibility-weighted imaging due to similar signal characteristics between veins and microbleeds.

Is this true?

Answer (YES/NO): NO